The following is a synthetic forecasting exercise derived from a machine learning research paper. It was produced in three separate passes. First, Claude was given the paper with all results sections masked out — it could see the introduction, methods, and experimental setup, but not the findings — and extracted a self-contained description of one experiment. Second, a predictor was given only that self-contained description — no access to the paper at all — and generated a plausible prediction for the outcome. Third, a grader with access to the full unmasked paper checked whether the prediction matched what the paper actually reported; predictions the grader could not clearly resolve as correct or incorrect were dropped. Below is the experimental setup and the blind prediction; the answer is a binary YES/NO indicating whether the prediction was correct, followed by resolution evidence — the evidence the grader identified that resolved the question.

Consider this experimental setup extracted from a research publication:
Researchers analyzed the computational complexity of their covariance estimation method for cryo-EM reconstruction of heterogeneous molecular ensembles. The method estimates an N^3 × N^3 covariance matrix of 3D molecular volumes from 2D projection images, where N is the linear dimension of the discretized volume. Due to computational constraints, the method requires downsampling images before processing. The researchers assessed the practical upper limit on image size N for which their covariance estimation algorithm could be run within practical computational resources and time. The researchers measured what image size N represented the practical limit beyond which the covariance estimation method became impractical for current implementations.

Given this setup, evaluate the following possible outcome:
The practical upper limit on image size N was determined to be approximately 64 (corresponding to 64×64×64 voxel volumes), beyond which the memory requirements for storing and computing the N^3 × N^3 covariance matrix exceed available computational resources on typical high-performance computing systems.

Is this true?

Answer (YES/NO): NO